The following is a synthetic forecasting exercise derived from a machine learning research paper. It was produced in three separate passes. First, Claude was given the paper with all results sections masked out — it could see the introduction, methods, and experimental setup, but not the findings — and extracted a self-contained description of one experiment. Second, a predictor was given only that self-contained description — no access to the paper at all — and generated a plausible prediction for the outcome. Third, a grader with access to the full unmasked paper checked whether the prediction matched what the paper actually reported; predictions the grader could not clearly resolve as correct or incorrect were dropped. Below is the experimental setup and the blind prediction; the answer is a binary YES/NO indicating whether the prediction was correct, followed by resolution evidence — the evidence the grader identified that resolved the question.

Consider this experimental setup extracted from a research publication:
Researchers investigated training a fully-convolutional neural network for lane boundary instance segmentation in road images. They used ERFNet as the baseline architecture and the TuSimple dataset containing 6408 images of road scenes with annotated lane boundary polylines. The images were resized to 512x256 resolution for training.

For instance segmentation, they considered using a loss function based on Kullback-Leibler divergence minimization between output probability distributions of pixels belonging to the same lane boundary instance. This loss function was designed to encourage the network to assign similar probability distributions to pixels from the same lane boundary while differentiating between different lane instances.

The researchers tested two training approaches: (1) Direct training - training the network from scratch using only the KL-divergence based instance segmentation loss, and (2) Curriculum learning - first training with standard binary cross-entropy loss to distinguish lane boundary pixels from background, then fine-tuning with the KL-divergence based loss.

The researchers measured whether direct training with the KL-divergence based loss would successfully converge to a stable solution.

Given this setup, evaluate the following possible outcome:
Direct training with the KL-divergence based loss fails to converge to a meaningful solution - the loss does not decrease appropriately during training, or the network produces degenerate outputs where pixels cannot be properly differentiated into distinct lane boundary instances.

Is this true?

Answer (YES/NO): YES